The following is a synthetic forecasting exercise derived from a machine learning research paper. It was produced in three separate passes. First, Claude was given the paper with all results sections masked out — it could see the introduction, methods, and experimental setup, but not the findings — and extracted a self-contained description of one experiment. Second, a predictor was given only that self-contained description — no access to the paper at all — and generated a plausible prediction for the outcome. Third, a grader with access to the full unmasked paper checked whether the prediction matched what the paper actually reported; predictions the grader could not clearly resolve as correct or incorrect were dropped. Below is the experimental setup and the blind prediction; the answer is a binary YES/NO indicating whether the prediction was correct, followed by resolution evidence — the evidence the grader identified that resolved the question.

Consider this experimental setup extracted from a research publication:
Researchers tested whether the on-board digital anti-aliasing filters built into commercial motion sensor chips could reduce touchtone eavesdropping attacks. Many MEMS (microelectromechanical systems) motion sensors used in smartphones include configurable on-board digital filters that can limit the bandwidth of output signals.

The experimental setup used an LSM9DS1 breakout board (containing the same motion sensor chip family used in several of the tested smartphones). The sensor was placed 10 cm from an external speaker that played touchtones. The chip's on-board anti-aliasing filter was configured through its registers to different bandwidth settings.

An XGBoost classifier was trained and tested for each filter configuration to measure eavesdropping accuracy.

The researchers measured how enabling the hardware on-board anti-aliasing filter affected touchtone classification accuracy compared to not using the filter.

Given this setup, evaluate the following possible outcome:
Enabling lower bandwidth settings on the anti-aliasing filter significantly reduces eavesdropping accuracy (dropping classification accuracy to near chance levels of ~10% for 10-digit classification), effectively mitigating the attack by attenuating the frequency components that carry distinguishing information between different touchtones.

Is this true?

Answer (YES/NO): NO